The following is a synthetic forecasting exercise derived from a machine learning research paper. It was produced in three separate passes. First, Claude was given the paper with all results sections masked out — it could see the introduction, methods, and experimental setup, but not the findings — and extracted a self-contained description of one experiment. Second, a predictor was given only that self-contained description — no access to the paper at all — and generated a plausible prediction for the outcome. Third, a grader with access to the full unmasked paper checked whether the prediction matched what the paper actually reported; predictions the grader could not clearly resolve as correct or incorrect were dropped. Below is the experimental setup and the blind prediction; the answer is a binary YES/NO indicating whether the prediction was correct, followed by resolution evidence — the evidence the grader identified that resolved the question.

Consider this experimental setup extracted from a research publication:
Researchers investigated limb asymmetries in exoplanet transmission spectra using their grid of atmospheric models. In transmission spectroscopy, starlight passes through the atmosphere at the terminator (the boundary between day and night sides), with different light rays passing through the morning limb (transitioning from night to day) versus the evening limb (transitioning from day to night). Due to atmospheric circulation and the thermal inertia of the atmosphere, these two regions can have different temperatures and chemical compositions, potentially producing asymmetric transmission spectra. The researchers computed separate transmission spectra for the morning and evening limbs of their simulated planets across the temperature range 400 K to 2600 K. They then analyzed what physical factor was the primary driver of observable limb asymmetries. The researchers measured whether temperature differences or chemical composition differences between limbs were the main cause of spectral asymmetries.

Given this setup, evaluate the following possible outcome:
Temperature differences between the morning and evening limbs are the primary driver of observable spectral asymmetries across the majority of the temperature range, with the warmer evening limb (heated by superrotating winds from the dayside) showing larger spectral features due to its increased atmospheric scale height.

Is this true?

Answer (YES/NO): YES